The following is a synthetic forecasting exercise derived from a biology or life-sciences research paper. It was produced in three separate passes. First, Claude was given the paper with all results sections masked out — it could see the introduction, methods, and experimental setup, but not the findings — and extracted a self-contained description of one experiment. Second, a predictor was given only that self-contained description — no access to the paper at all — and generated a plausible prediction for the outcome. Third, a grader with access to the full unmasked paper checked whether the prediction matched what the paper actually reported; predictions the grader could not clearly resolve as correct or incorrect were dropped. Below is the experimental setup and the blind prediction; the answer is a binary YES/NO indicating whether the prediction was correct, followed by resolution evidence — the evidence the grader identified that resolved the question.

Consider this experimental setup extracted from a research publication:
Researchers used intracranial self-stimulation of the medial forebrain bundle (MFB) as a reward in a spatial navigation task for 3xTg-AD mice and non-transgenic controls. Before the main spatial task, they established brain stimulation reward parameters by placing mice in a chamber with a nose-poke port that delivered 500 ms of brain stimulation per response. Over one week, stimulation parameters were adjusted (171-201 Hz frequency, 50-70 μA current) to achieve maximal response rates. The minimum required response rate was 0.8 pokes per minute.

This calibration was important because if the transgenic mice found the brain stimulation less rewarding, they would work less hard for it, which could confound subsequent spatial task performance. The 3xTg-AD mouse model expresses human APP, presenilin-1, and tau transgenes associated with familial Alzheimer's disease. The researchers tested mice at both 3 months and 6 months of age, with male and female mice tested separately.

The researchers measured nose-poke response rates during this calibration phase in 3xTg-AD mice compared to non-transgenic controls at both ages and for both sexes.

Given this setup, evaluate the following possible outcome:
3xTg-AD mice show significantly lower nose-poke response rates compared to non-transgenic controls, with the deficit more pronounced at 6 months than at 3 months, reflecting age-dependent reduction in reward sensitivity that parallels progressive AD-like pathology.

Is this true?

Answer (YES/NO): NO